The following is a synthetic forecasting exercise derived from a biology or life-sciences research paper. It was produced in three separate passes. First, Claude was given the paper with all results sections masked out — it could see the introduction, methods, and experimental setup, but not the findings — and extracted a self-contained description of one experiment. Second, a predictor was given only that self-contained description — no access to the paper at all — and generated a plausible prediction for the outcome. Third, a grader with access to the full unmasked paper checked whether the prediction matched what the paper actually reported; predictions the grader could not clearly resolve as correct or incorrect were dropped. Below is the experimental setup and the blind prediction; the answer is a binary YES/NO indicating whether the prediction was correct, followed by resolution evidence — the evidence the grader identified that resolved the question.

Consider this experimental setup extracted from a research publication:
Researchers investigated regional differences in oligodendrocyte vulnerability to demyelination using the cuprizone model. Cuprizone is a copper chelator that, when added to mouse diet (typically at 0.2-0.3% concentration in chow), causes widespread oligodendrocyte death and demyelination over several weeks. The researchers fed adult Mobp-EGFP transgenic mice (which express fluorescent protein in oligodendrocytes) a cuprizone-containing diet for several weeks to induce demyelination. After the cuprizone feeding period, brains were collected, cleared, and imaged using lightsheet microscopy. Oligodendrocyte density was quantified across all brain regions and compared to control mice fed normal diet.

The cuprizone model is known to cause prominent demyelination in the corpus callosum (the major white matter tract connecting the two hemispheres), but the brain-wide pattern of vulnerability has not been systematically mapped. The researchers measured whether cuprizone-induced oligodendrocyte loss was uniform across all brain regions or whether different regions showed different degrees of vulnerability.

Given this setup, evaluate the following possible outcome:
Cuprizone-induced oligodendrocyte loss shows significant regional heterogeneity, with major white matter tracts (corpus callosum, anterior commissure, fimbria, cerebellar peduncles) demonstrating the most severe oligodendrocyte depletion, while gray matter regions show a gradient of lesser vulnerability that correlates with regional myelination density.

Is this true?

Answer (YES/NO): NO